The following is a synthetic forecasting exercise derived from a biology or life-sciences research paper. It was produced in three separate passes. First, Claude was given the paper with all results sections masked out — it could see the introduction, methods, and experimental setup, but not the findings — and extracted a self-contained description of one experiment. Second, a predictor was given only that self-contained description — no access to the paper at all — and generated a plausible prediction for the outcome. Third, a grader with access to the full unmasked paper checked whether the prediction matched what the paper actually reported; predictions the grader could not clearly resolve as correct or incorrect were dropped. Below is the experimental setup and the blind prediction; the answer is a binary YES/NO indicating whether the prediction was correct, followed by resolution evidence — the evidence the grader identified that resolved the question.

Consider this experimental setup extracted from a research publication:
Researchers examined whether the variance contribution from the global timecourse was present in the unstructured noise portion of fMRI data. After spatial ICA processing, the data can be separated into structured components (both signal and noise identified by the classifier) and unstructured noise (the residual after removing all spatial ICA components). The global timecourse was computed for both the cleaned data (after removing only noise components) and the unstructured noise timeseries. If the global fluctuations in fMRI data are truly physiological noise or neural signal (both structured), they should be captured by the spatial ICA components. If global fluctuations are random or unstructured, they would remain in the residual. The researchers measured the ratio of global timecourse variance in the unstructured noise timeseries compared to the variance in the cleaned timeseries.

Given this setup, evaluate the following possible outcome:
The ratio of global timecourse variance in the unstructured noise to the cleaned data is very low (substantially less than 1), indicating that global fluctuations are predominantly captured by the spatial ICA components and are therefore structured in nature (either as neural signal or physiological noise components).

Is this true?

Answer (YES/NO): YES